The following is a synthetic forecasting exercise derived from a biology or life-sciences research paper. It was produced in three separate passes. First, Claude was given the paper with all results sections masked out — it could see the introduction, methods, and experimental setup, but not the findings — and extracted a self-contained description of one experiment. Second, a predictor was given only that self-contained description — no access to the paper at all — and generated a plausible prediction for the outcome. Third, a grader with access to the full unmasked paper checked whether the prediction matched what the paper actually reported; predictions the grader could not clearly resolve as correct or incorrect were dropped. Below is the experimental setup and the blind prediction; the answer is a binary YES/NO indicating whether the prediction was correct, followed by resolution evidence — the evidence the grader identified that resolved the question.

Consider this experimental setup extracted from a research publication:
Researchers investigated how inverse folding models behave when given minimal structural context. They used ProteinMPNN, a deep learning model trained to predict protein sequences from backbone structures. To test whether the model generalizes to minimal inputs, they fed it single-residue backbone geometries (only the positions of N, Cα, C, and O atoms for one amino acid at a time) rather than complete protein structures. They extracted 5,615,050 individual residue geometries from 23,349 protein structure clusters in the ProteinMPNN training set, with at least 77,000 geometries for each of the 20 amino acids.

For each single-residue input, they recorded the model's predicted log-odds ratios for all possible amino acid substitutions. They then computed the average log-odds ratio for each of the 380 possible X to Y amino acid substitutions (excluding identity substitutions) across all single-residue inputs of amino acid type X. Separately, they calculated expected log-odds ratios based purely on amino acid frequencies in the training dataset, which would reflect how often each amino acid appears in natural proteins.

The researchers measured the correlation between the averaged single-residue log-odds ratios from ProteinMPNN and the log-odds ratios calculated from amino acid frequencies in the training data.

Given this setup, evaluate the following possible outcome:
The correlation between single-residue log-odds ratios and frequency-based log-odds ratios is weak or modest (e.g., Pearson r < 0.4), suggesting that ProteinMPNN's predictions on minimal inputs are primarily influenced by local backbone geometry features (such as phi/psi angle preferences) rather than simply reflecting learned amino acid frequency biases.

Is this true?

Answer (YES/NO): NO